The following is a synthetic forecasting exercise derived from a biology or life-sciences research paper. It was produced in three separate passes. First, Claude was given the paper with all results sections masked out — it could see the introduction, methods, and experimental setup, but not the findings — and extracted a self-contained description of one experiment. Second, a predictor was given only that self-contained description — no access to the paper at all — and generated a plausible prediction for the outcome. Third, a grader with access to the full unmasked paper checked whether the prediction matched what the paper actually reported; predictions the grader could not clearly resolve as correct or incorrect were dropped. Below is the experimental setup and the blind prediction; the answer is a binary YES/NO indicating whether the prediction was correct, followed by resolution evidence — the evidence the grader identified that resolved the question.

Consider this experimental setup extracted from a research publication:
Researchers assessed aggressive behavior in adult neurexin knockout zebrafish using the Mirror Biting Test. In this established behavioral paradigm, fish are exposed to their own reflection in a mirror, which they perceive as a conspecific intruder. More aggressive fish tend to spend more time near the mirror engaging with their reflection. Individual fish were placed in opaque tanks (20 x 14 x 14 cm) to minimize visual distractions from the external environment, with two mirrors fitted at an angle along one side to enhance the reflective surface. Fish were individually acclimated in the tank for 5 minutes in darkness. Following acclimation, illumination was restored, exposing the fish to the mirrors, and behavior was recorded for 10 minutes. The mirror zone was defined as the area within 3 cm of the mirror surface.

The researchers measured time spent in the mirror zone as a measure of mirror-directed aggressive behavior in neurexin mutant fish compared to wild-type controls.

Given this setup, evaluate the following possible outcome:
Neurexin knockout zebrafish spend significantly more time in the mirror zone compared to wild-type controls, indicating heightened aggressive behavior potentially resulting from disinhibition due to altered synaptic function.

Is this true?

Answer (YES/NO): NO